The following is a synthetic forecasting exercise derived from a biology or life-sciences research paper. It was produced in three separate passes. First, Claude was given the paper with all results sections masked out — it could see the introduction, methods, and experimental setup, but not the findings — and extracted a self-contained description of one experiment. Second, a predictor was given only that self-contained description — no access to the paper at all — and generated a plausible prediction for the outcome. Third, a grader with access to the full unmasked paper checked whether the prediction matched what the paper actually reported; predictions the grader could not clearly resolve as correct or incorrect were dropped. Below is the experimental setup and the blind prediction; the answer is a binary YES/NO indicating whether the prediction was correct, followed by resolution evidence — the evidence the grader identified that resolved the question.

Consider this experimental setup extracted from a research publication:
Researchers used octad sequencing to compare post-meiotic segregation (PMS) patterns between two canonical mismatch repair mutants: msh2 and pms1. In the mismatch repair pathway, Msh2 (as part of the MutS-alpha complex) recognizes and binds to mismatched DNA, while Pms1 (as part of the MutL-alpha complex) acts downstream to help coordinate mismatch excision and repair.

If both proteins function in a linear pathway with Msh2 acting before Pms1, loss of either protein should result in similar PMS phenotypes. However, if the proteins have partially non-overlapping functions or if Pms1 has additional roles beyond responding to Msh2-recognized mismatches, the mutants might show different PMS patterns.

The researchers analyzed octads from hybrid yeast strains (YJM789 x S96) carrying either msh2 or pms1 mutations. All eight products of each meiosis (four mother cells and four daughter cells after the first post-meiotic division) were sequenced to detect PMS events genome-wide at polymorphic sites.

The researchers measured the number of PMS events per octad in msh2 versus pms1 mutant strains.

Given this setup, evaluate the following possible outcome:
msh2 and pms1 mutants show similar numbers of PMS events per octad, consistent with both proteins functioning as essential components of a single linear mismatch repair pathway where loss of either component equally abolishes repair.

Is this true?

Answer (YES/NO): YES